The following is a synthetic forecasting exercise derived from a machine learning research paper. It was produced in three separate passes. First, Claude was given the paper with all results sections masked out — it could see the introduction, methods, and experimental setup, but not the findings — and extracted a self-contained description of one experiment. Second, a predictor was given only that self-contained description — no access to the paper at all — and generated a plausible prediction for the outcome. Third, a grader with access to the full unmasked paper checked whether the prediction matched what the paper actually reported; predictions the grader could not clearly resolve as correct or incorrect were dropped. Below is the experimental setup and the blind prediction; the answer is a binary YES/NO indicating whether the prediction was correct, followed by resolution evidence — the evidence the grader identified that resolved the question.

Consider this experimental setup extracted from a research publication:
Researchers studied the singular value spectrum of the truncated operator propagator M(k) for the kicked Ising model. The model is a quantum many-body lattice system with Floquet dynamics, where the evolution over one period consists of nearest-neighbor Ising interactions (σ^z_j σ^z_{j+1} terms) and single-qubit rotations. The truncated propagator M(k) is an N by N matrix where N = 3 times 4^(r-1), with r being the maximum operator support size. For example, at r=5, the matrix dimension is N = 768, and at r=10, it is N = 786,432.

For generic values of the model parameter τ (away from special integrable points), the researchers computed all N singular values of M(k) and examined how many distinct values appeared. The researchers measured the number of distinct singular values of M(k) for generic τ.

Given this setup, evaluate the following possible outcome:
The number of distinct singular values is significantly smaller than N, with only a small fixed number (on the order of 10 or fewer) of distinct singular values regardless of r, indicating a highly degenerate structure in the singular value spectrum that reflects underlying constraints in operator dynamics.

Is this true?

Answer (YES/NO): YES